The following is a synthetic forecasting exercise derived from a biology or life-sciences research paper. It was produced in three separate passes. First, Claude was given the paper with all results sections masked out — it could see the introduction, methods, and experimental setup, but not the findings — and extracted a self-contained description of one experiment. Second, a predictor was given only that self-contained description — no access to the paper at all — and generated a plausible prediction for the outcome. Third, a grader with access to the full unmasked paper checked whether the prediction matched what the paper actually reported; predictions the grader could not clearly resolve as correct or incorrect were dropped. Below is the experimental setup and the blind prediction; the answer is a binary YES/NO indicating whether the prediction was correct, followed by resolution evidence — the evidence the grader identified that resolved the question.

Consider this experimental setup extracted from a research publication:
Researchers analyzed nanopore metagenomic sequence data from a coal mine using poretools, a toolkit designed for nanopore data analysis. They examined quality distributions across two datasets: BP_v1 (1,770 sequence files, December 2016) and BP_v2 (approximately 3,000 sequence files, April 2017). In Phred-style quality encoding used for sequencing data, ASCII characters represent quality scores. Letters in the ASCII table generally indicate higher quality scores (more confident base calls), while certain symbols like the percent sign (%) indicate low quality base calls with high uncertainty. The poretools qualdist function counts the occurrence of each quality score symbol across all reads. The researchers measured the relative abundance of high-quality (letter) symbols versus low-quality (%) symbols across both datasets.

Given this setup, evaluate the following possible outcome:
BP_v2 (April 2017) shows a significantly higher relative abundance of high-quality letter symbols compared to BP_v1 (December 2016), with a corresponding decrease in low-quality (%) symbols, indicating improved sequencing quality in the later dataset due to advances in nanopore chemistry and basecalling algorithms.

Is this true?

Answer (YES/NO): NO